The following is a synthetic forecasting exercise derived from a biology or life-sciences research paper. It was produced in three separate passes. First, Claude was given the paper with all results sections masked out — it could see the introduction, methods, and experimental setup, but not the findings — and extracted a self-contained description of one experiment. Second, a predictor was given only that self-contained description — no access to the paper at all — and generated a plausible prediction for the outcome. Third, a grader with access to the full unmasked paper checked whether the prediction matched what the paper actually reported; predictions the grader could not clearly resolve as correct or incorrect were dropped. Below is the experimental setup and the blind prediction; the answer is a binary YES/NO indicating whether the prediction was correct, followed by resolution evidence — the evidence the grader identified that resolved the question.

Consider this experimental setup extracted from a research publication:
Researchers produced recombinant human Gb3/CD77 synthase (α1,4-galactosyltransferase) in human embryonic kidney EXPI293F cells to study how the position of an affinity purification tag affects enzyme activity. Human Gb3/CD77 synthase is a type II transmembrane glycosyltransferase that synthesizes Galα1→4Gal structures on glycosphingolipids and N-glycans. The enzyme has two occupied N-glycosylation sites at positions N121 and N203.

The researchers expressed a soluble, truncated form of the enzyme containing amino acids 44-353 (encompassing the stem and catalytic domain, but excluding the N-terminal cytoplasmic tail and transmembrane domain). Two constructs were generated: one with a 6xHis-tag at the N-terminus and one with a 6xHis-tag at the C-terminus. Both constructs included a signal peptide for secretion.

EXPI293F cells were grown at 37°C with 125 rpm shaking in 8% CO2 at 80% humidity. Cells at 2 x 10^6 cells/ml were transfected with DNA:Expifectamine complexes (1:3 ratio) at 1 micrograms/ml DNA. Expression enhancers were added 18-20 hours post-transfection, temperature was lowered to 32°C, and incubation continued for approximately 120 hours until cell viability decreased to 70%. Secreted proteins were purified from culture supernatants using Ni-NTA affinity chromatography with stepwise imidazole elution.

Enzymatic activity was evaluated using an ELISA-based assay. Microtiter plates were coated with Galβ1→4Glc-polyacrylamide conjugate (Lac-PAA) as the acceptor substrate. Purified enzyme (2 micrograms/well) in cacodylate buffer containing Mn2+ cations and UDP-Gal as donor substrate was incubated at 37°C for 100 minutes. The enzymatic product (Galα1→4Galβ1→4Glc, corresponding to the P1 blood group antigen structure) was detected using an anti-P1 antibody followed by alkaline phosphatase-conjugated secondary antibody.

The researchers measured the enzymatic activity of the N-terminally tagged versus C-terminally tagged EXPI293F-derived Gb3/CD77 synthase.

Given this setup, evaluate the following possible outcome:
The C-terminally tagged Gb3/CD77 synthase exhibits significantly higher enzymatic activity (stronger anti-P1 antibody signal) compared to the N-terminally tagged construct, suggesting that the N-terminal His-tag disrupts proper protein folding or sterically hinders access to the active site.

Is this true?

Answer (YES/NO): NO